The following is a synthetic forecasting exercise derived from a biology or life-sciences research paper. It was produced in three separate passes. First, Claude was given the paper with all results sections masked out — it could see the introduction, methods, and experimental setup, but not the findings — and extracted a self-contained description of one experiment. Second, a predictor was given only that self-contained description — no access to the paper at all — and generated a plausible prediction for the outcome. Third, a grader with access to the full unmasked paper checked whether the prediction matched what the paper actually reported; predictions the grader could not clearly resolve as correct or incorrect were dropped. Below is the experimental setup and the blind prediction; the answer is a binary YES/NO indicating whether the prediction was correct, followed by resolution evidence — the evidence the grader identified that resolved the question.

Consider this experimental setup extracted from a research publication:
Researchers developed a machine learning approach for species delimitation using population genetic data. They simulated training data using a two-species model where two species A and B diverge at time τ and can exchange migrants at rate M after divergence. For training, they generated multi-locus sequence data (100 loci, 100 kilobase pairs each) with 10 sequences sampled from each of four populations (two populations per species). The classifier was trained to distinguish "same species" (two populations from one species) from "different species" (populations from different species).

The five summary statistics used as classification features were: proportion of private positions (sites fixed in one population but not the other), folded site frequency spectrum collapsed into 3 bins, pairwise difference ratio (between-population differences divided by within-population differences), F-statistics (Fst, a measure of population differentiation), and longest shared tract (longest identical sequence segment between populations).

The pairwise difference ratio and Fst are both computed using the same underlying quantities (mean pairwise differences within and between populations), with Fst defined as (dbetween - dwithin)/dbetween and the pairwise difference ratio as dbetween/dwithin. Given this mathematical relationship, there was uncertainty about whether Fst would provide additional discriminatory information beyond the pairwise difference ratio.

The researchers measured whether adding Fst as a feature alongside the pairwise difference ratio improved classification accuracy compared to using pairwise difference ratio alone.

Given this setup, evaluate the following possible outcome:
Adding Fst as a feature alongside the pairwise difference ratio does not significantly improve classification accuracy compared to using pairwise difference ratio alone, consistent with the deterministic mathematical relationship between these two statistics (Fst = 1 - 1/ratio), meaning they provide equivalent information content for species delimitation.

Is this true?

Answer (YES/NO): NO